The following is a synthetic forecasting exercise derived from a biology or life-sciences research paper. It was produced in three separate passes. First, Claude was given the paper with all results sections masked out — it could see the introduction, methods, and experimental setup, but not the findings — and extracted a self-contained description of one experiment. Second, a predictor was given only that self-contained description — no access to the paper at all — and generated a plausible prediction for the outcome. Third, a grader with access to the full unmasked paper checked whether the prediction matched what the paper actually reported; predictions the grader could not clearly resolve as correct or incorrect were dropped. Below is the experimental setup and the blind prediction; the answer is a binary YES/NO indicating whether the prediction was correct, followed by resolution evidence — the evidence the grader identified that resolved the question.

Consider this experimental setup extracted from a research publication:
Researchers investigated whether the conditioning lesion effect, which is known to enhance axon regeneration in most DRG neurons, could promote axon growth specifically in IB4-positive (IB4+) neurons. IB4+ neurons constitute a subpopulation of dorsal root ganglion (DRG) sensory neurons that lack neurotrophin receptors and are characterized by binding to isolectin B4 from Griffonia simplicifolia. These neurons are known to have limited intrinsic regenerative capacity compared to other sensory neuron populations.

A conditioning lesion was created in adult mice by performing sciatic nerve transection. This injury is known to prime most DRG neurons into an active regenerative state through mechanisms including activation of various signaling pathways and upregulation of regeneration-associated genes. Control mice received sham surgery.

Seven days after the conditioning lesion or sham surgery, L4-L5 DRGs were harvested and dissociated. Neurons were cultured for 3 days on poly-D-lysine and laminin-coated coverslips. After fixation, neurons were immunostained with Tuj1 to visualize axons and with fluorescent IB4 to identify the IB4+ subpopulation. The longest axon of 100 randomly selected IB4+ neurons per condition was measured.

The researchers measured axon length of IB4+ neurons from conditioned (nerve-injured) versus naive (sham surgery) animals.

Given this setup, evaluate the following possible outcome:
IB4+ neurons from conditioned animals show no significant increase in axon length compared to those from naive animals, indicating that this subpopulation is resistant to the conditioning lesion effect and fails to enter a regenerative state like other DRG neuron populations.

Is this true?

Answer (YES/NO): YES